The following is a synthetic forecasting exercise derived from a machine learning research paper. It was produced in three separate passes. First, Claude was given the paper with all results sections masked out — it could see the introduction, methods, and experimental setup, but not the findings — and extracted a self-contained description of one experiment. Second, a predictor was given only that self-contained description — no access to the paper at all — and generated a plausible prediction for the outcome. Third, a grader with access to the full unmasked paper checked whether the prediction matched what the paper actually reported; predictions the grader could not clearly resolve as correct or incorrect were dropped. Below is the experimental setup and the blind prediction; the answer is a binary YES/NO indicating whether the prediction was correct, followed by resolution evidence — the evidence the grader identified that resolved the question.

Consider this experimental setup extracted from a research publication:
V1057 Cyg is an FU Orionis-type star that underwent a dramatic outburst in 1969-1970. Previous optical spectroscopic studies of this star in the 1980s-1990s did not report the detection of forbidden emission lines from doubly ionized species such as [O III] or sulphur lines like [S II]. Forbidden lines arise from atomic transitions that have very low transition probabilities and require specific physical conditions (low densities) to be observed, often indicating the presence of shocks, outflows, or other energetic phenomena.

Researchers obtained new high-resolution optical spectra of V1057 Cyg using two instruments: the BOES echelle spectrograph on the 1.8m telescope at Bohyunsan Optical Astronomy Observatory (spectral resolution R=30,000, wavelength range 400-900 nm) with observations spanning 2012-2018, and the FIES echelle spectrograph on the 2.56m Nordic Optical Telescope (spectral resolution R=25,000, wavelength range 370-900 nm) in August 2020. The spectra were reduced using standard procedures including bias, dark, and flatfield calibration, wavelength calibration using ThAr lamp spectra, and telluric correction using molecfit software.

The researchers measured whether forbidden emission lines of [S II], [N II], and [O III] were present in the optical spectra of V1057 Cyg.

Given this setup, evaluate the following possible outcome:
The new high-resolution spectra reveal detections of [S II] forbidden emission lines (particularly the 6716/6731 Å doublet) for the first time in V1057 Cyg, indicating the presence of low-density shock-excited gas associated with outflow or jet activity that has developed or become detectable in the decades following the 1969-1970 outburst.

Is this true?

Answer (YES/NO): YES